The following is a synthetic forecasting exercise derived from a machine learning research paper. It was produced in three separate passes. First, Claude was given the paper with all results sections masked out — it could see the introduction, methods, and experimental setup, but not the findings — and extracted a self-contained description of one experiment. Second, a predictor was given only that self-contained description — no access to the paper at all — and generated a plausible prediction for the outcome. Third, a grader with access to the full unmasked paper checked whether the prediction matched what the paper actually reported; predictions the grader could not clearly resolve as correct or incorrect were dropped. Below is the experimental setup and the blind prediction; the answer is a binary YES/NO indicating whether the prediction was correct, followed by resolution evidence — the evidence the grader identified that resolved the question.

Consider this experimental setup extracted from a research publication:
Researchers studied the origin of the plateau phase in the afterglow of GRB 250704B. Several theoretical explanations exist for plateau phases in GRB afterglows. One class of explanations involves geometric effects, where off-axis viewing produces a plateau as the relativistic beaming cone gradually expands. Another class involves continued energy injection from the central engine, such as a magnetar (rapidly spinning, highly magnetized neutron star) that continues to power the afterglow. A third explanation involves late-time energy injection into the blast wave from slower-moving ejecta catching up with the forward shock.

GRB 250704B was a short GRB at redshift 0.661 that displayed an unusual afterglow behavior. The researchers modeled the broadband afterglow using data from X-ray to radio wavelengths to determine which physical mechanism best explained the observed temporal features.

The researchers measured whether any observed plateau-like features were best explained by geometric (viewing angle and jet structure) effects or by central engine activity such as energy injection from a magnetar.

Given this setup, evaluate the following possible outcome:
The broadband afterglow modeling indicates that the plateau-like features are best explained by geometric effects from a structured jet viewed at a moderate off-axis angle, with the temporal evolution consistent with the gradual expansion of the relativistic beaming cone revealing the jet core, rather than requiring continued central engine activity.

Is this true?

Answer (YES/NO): YES